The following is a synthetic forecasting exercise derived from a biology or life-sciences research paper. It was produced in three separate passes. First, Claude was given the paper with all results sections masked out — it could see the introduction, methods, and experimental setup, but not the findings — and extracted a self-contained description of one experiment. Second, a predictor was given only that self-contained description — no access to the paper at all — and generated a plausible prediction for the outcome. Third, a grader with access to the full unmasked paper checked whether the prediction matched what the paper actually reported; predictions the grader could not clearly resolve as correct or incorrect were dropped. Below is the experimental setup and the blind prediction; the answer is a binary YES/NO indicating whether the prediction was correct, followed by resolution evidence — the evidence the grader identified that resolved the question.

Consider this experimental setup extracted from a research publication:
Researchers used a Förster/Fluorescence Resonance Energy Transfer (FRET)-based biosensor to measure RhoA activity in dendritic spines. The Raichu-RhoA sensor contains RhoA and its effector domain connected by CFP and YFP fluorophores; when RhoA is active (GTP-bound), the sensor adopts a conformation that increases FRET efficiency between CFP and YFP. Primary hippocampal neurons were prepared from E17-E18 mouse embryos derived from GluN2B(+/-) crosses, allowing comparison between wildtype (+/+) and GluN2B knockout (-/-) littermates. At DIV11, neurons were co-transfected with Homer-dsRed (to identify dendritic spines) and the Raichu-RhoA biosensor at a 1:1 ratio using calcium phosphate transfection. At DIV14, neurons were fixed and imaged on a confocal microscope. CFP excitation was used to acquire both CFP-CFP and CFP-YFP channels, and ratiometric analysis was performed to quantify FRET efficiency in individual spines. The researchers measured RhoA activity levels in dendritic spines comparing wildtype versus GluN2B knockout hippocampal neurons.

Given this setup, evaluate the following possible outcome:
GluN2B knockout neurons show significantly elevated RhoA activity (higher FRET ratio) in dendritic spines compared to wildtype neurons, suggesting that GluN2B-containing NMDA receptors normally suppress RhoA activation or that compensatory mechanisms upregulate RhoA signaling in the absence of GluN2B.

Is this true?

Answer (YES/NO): YES